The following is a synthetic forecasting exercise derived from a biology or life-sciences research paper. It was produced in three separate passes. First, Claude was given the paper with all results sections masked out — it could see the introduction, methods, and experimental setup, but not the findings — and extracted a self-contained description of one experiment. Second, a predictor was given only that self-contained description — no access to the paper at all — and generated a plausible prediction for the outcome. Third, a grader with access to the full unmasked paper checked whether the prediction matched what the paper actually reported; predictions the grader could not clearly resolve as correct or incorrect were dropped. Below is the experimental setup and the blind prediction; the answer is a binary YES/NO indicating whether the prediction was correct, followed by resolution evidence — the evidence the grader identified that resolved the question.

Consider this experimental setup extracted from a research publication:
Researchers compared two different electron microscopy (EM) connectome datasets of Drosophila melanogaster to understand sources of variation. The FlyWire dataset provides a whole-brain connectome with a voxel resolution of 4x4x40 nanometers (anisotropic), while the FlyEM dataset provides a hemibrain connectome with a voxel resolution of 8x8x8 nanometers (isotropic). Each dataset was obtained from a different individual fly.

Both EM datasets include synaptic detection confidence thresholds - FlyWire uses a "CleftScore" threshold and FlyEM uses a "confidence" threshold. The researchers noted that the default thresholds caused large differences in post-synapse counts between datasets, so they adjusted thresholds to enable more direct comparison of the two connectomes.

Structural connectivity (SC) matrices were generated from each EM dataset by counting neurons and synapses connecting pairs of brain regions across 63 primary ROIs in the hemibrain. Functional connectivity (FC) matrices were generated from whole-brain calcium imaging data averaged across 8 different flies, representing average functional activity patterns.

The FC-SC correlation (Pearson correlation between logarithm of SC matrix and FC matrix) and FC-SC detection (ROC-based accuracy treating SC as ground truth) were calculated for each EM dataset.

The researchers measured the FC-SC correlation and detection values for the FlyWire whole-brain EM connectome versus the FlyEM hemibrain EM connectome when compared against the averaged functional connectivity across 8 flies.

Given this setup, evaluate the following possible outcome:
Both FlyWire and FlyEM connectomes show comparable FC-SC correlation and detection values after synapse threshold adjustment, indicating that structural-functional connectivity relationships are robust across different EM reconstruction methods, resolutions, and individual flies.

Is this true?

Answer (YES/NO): NO